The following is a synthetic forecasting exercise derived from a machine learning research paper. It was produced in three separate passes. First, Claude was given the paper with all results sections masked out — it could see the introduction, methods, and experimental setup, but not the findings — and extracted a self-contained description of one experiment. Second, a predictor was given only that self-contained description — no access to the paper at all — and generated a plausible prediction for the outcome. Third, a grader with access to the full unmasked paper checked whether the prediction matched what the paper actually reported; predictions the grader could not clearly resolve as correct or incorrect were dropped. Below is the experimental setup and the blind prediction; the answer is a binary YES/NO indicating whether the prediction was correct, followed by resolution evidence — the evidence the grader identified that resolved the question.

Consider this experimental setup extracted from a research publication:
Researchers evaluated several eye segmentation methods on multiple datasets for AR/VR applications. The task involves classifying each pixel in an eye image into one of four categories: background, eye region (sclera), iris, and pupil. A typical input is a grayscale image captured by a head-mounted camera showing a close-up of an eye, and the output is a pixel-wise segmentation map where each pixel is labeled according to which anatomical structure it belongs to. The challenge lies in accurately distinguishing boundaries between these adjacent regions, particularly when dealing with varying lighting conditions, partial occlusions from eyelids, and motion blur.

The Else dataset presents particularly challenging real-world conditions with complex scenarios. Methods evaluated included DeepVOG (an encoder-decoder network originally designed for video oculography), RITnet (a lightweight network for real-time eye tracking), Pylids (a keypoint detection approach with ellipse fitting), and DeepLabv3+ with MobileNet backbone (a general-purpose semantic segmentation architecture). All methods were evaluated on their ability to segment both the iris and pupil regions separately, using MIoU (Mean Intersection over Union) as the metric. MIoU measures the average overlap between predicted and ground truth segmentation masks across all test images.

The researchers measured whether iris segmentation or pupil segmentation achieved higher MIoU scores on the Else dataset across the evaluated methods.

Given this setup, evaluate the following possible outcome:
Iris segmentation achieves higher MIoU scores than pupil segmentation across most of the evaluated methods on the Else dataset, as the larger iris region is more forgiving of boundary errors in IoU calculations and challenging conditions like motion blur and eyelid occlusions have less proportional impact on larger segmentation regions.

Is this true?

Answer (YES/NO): YES